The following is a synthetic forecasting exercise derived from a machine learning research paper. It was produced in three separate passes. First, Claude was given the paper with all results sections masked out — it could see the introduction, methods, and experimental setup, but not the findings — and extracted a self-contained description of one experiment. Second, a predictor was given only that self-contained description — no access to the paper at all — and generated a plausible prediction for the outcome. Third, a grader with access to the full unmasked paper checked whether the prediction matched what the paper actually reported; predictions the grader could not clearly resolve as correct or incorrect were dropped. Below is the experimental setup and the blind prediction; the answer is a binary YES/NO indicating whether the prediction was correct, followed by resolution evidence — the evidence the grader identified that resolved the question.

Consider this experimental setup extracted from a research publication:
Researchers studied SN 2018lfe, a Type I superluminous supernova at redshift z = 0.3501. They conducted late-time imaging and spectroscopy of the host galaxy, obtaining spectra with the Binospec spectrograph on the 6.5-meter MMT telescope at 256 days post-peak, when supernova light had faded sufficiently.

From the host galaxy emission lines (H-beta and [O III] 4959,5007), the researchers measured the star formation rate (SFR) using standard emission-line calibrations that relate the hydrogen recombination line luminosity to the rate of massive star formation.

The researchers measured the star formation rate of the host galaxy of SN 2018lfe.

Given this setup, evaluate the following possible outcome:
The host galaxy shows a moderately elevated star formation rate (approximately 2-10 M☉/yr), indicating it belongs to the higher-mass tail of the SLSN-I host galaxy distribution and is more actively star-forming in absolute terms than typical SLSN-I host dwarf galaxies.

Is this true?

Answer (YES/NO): NO